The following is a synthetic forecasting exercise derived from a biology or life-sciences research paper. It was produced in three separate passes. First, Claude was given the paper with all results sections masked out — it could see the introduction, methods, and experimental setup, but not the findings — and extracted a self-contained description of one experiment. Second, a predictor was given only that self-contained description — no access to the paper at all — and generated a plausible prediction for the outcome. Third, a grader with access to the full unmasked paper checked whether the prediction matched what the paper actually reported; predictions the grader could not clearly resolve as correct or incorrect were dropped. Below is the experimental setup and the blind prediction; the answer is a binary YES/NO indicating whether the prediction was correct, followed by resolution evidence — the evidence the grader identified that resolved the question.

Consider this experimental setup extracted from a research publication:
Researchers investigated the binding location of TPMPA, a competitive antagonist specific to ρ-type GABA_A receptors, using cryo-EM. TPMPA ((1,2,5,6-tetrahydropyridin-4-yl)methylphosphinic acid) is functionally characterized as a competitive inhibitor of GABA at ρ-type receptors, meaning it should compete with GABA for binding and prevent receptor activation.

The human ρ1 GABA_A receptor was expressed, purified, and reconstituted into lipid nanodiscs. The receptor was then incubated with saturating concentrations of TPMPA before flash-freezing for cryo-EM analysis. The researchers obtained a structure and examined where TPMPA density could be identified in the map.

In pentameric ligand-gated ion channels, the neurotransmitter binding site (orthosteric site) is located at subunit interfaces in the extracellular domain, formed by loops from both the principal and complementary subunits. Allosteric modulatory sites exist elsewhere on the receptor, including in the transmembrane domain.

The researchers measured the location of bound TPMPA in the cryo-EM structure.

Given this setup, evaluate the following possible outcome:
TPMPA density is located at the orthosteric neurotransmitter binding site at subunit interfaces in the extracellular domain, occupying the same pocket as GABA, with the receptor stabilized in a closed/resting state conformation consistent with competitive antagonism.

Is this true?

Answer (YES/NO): YES